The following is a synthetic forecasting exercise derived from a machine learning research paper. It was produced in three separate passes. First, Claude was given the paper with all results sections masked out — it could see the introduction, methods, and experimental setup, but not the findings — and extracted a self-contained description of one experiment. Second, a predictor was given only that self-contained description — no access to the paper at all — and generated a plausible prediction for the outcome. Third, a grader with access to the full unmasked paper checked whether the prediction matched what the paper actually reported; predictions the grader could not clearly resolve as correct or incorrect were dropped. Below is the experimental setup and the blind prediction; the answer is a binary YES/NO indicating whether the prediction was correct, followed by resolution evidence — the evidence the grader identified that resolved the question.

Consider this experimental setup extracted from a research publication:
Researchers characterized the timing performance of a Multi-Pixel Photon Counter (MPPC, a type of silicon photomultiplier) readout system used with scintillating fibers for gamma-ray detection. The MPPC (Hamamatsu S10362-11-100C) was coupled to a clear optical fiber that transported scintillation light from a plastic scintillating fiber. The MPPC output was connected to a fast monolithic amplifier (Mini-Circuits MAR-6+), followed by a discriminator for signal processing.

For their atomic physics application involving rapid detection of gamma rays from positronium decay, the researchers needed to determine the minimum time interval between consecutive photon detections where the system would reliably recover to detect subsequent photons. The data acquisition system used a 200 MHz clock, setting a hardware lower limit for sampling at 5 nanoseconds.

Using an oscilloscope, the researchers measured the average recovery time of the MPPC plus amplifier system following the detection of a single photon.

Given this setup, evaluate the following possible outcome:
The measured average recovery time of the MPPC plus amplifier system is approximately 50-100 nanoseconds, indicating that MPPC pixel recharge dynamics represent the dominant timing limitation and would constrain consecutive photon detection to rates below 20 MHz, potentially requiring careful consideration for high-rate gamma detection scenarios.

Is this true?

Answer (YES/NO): NO